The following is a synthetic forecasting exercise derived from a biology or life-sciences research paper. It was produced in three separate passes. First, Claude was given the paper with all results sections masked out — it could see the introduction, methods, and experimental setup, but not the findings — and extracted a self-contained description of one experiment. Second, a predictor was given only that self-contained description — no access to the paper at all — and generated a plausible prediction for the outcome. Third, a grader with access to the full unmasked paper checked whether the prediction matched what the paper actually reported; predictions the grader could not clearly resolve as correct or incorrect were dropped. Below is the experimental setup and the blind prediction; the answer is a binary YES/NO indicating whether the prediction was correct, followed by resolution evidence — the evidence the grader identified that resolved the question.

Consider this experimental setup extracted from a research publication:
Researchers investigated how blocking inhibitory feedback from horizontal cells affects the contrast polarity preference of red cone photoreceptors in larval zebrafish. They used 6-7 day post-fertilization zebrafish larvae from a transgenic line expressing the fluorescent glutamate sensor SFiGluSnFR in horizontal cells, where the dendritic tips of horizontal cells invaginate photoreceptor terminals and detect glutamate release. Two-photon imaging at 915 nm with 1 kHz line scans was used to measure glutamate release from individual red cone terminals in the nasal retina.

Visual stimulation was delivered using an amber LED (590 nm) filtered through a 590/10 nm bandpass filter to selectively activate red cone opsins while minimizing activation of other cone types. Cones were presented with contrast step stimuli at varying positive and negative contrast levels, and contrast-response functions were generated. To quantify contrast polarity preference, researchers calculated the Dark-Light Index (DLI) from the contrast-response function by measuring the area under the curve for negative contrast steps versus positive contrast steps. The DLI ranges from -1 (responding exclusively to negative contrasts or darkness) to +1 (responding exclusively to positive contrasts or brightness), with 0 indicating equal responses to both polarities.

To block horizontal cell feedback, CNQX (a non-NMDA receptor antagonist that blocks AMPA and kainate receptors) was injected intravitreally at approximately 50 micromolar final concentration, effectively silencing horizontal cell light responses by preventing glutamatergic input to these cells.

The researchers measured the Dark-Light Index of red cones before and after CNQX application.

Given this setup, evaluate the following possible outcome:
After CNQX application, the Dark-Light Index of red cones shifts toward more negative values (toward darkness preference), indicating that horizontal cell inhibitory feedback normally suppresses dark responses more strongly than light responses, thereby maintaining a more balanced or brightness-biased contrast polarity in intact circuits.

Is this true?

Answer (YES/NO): YES